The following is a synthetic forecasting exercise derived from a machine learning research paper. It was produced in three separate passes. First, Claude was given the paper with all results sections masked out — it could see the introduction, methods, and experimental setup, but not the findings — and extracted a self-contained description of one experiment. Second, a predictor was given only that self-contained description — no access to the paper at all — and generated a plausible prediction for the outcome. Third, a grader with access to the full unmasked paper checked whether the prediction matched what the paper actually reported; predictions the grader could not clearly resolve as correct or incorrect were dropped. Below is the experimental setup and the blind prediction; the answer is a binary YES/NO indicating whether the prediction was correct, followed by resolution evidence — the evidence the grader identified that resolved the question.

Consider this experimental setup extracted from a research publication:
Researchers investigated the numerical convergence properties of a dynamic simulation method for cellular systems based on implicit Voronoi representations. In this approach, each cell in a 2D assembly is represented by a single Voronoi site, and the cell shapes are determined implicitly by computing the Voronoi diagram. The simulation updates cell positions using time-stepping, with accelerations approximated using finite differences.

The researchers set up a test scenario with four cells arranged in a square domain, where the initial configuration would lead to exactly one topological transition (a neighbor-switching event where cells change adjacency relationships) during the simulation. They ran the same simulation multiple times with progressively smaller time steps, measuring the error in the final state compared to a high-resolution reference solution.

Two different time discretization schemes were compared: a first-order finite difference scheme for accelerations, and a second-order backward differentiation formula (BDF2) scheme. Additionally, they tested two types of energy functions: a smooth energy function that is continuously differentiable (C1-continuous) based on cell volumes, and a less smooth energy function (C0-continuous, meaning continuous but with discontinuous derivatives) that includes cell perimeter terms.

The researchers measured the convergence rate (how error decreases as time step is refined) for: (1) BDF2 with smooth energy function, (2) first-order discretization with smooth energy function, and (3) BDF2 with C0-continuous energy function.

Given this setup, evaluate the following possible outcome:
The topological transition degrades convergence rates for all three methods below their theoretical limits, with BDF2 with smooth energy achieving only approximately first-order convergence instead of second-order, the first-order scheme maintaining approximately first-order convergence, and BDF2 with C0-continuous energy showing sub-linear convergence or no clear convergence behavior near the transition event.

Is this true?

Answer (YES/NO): NO